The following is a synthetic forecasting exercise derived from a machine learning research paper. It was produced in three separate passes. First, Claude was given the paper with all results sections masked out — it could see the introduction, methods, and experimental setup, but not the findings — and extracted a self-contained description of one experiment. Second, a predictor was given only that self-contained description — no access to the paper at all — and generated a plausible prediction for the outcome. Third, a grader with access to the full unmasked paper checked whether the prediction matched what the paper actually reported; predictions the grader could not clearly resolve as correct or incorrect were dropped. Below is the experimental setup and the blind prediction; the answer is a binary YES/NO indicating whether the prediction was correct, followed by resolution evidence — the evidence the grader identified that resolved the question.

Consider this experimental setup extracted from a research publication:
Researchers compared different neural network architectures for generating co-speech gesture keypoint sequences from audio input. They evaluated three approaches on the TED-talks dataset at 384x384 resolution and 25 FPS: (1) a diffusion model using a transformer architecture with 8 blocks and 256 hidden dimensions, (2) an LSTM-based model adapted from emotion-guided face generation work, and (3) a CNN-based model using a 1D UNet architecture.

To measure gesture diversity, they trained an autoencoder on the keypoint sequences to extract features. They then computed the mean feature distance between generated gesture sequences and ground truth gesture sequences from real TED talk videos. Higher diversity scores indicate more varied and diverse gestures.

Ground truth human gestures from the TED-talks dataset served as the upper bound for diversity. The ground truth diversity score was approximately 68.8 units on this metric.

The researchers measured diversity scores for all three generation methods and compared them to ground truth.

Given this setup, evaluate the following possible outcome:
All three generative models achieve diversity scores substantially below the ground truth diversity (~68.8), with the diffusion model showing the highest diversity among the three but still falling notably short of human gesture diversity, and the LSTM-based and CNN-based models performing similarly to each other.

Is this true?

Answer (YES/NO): YES